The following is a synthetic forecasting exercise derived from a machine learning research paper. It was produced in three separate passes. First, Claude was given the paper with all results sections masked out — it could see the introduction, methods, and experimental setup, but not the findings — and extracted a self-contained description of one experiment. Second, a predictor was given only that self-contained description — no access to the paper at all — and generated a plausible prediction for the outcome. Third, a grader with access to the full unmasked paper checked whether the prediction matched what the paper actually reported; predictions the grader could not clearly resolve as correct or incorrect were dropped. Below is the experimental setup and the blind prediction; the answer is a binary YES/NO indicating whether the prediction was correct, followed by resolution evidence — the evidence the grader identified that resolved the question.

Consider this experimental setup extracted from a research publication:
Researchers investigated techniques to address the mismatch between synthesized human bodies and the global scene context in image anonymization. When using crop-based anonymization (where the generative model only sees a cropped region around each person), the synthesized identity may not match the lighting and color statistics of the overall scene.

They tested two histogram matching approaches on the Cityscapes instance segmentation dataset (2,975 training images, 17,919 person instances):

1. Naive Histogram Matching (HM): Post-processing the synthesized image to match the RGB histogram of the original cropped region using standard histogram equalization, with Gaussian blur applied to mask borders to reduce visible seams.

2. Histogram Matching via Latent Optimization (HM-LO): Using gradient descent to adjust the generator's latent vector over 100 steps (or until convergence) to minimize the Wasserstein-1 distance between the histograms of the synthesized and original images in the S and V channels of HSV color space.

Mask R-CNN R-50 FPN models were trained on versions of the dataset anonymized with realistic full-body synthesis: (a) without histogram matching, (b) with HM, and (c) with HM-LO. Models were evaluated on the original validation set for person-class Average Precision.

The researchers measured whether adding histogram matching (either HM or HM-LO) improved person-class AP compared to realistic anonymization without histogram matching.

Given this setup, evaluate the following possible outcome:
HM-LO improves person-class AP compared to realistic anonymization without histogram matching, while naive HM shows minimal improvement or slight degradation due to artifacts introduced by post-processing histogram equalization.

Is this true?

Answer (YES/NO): NO